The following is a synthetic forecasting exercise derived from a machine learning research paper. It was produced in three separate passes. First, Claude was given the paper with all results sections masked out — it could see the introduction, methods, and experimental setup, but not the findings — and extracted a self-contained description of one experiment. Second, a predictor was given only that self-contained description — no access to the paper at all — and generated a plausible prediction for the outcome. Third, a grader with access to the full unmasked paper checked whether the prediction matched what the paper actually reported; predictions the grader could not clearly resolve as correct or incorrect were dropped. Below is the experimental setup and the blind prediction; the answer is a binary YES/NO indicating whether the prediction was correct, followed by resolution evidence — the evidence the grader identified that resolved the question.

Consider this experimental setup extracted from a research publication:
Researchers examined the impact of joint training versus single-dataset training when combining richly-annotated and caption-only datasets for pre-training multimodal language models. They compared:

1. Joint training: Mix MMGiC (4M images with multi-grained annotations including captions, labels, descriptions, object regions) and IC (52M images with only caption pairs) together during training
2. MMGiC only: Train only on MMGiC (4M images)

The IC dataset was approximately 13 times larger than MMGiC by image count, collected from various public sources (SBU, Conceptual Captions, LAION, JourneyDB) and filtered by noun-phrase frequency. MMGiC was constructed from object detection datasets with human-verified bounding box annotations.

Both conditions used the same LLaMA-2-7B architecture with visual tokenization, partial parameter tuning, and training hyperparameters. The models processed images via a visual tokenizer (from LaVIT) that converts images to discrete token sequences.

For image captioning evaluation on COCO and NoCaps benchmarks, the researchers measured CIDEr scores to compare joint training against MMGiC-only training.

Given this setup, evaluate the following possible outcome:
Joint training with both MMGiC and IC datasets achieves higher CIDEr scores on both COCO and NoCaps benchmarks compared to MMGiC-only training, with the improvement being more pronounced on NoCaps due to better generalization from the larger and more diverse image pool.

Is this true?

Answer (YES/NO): NO